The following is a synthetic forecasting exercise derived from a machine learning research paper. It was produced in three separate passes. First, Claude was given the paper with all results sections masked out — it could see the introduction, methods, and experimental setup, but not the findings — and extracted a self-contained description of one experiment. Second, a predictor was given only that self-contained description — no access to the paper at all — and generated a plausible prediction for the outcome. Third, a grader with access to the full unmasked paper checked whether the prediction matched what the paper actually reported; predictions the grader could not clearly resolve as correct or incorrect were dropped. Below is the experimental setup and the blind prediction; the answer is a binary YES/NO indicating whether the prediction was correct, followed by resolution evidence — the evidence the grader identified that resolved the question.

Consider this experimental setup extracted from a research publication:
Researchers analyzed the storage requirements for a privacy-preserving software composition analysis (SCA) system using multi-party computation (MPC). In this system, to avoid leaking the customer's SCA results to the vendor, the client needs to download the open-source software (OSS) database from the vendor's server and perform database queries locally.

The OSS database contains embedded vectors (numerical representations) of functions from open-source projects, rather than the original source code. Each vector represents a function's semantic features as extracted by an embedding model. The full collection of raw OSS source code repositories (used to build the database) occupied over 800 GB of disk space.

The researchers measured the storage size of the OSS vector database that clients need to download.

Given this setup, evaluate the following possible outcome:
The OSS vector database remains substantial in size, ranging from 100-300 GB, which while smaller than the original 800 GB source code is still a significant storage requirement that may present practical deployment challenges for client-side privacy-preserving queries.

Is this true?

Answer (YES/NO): NO